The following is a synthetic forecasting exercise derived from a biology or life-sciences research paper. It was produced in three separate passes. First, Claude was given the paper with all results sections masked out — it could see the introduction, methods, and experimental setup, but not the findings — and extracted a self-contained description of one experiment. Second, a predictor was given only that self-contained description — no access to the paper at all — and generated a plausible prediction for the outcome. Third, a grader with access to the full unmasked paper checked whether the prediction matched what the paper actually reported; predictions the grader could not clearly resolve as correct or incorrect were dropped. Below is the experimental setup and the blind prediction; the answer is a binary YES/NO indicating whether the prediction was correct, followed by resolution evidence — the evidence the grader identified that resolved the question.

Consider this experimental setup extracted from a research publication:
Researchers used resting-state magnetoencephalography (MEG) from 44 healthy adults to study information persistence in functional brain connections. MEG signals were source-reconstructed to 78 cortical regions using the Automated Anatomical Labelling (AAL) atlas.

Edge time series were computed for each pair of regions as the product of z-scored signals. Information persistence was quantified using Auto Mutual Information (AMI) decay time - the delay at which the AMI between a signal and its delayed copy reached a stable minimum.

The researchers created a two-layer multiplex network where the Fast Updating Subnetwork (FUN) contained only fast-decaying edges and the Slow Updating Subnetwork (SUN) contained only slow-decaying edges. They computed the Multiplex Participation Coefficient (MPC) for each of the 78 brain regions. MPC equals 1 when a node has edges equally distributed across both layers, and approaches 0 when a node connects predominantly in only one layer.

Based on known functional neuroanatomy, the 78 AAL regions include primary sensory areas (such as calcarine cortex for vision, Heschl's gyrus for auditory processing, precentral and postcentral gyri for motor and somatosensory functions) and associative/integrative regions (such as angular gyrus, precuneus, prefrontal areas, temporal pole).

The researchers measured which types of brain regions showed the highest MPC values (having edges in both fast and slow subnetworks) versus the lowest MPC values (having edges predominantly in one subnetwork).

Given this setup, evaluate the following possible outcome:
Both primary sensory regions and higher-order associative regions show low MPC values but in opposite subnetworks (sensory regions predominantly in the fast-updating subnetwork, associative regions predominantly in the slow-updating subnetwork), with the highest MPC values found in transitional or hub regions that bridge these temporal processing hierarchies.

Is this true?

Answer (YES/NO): NO